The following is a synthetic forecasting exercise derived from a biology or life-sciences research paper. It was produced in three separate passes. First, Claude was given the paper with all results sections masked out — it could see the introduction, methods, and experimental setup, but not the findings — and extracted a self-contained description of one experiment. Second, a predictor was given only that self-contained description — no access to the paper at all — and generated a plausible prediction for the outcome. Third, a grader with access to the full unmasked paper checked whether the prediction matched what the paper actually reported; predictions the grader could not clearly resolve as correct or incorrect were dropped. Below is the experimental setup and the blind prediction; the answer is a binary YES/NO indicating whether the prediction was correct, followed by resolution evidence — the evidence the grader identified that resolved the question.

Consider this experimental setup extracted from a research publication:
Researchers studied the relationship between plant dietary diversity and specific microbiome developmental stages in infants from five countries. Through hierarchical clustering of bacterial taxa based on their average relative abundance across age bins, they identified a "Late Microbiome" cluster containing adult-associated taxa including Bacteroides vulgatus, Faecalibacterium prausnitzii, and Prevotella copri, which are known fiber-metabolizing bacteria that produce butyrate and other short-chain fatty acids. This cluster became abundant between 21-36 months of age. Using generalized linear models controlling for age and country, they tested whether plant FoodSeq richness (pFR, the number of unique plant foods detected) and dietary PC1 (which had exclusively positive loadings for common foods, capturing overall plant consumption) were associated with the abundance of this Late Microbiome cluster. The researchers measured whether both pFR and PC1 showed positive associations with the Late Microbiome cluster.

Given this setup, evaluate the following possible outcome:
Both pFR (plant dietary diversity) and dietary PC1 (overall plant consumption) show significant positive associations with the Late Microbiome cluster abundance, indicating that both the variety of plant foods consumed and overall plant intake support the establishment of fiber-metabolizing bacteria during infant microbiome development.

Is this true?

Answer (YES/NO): YES